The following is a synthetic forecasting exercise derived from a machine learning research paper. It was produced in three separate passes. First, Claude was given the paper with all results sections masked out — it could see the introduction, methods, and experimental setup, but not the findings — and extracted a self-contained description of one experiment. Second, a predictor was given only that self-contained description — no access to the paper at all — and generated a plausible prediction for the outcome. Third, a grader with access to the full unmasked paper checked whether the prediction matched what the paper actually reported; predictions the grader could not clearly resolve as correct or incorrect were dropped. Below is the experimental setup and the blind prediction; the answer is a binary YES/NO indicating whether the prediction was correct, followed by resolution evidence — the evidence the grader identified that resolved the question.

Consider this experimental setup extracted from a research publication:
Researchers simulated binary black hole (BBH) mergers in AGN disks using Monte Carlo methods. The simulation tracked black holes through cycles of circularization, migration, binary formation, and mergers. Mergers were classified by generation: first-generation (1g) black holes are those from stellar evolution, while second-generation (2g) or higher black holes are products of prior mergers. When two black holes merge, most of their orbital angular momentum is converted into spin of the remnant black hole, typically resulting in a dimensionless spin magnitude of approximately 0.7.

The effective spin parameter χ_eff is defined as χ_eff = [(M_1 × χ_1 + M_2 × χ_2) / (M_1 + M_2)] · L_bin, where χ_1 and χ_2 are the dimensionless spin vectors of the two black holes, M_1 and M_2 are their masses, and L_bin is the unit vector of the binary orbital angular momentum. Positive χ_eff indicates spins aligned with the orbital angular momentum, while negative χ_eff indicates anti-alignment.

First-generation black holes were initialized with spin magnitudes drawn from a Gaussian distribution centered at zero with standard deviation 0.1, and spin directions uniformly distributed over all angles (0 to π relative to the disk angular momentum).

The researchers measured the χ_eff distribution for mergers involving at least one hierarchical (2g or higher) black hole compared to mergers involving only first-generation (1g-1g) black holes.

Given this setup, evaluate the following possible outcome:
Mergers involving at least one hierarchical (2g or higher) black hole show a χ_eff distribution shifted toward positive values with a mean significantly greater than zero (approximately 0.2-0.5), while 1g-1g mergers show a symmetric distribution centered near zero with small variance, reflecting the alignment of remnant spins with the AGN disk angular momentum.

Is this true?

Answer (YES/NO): YES